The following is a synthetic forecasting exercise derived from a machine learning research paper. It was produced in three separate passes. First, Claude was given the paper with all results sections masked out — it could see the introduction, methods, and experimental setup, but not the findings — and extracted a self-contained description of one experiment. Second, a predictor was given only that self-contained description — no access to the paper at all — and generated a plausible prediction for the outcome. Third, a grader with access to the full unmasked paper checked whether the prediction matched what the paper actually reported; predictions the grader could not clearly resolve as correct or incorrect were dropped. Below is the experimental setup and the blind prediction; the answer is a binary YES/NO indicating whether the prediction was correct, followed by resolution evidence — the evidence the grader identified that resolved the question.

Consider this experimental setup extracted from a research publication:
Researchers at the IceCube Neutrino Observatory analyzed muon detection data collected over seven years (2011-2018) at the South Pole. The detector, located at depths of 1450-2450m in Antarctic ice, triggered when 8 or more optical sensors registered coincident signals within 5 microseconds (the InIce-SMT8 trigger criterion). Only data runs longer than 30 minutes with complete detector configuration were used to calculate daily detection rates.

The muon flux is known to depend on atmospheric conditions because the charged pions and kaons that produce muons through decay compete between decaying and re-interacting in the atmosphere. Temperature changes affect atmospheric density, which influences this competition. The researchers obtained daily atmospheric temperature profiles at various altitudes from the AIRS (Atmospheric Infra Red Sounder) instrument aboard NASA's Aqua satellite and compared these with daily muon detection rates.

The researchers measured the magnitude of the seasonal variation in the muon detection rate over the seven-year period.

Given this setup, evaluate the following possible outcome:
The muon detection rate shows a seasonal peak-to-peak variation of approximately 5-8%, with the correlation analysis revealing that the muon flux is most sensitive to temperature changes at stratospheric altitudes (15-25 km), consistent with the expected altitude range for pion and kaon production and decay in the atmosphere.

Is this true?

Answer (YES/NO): NO